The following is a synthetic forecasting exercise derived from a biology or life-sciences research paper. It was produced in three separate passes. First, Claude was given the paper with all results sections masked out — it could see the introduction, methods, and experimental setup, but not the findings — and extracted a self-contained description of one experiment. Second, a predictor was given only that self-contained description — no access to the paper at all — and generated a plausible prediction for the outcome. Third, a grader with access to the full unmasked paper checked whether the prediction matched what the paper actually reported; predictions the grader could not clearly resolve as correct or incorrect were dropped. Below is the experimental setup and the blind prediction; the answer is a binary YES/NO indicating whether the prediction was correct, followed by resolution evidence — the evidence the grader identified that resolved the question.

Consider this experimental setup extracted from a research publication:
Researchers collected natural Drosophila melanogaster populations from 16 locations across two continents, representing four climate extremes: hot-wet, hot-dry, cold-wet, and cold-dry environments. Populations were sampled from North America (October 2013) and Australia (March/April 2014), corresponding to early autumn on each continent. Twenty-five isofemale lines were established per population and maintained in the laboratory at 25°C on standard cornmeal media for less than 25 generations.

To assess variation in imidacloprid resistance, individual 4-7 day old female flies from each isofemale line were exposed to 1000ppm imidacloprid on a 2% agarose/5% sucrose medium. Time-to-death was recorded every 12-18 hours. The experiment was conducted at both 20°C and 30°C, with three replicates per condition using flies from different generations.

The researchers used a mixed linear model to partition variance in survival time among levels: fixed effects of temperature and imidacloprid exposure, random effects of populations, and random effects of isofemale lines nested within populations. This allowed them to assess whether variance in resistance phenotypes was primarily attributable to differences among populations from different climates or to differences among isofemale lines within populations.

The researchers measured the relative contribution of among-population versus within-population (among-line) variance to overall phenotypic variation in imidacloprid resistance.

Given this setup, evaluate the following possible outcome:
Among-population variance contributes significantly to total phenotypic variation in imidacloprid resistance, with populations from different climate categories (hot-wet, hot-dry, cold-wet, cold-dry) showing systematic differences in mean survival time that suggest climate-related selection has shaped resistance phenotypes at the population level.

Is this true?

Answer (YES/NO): YES